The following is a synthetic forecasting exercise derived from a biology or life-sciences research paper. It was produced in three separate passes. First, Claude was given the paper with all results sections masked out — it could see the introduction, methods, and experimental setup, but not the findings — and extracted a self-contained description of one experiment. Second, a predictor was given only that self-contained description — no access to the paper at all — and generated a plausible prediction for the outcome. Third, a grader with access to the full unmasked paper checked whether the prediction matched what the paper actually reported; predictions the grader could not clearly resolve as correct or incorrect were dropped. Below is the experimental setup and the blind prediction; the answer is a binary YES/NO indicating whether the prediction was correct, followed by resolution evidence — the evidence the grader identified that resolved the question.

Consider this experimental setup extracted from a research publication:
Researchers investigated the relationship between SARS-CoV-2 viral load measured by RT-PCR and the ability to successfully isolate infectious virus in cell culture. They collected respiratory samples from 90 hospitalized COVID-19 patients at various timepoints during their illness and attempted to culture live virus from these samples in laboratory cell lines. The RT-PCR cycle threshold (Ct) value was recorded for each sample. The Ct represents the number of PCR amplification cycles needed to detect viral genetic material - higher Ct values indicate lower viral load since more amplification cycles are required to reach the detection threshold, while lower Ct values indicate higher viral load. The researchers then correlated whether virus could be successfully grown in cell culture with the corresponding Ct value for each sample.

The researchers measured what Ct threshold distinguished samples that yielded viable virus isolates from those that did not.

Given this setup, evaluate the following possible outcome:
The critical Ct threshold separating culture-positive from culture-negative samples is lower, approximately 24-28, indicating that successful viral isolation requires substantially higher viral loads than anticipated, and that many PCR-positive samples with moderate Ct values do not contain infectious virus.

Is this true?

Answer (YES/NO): YES